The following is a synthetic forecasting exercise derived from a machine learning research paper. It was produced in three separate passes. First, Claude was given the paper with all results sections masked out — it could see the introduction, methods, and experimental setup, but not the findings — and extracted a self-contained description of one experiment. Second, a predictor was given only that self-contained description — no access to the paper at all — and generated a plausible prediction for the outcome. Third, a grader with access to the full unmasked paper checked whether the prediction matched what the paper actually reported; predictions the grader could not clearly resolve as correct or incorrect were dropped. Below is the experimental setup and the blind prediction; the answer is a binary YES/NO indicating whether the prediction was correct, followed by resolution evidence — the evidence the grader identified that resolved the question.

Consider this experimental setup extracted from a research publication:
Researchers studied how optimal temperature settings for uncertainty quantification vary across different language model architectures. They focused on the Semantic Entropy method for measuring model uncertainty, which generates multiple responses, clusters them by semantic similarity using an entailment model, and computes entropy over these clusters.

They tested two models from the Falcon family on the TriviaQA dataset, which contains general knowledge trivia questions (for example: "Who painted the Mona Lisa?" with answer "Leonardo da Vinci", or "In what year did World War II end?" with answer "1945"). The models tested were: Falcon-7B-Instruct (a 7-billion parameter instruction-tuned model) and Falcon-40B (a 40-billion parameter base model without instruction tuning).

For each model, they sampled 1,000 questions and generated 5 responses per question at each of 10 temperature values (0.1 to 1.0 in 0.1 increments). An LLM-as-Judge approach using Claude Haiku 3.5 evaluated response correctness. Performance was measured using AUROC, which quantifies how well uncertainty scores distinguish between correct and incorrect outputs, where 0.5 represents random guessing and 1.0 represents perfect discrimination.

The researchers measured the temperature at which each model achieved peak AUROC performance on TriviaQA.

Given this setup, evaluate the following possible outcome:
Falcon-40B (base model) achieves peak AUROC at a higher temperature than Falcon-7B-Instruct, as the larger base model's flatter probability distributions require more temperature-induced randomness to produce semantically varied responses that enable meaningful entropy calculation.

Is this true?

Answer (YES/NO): NO